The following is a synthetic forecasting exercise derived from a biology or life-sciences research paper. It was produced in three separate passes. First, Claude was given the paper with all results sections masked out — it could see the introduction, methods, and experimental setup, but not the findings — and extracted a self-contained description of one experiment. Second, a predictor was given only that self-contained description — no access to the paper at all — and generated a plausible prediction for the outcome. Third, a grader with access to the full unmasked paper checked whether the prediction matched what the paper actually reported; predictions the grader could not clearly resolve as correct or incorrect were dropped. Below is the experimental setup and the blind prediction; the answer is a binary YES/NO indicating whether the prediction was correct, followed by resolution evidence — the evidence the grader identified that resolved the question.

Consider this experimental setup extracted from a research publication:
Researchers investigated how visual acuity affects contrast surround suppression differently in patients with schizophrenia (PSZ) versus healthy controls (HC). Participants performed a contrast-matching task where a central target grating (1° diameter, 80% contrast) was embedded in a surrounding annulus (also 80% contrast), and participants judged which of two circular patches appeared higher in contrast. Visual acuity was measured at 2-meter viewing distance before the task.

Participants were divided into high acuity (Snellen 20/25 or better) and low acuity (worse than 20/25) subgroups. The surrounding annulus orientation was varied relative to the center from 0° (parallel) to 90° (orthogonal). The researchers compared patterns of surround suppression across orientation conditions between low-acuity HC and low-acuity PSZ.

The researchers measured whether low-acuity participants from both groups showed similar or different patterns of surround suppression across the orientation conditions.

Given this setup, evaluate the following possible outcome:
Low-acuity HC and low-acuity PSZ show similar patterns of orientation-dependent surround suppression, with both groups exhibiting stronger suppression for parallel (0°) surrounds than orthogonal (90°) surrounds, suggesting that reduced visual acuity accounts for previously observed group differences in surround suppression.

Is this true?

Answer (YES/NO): NO